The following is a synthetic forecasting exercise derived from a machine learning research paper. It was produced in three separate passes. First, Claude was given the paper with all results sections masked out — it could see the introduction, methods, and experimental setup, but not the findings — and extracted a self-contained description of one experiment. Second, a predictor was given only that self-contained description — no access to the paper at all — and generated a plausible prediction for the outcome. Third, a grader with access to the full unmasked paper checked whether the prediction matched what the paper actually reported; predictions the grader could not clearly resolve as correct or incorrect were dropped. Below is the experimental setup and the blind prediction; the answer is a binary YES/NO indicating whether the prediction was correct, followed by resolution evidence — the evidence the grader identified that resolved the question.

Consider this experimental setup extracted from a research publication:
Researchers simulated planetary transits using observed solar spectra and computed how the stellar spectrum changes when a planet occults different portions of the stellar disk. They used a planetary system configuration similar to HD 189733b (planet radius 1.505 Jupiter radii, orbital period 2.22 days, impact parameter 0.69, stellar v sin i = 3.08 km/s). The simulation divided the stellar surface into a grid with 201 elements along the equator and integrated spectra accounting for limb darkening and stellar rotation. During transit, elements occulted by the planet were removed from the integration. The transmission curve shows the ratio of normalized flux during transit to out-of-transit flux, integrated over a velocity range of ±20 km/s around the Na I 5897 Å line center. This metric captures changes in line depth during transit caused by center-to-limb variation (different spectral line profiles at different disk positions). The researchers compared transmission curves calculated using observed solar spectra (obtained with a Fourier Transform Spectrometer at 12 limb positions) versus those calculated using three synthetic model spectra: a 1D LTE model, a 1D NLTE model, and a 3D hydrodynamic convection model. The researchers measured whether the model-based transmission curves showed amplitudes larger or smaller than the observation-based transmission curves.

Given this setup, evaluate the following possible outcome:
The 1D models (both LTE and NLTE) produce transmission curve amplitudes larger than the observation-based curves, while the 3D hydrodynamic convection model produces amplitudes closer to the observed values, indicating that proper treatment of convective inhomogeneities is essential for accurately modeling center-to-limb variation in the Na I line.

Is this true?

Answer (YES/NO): NO